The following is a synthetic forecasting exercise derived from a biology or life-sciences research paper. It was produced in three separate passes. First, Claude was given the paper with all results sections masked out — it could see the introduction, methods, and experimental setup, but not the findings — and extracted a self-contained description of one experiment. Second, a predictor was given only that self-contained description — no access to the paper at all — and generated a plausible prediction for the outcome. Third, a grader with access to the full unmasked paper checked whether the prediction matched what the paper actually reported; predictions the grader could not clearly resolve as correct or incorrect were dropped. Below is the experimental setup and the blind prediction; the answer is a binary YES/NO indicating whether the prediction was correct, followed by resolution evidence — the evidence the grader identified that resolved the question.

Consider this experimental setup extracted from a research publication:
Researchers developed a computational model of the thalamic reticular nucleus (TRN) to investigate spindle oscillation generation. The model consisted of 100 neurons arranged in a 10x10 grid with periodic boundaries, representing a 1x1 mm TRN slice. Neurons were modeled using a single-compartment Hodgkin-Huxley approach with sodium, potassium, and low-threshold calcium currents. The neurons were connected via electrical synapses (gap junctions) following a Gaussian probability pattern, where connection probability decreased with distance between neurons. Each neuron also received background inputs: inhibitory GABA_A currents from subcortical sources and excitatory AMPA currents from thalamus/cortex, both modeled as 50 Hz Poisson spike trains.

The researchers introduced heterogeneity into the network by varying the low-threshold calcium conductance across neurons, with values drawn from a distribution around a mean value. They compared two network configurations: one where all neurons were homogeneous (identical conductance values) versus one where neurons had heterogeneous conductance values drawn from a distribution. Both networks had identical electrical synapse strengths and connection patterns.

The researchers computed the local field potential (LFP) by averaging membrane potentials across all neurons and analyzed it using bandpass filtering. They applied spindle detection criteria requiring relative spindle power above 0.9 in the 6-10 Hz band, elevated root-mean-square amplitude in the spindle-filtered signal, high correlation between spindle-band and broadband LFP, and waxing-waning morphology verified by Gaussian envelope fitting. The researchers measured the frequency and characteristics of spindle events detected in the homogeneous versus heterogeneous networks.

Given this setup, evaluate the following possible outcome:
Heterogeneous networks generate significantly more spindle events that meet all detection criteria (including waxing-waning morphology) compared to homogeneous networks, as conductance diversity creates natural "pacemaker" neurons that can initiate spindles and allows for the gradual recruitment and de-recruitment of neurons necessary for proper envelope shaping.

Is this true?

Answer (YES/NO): YES